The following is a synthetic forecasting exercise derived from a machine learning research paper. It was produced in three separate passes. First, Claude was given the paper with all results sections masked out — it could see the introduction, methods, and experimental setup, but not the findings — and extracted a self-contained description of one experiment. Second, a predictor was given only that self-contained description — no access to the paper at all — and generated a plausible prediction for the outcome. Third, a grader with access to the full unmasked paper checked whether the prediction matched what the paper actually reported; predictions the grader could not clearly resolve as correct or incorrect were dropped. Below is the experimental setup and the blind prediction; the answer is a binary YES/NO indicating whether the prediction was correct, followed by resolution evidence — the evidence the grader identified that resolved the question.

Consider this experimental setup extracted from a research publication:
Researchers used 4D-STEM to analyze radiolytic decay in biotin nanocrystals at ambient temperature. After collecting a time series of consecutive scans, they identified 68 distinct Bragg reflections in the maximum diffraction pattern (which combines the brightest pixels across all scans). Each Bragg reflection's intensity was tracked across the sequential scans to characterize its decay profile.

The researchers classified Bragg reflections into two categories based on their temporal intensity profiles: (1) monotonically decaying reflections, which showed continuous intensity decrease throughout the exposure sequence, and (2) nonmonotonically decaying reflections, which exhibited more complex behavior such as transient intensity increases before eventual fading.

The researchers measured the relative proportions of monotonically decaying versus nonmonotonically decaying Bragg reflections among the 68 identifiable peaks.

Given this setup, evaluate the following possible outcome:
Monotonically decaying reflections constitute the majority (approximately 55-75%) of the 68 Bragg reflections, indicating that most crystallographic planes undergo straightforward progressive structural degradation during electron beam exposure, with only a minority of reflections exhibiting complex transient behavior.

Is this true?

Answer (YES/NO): NO